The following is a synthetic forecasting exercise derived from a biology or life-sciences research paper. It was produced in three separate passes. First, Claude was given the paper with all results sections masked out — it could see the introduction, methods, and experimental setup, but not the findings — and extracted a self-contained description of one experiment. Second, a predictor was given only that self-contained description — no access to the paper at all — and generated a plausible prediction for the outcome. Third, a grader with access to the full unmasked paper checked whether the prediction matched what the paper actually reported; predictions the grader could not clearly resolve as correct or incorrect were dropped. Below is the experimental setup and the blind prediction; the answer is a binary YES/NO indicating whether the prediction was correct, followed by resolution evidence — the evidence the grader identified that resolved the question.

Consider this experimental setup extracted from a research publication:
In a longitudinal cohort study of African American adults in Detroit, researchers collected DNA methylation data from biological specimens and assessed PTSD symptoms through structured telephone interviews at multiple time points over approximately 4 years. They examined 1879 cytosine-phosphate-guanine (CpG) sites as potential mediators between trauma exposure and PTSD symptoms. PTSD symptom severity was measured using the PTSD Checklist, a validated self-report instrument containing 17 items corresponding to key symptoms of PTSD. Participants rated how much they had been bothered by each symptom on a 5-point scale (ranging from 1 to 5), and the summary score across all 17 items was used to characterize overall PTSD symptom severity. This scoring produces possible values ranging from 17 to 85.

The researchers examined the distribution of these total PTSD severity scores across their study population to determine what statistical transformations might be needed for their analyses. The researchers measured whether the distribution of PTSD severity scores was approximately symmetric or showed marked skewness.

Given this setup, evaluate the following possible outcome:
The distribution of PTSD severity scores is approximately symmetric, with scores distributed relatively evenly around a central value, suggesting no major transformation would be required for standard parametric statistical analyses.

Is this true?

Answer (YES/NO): NO